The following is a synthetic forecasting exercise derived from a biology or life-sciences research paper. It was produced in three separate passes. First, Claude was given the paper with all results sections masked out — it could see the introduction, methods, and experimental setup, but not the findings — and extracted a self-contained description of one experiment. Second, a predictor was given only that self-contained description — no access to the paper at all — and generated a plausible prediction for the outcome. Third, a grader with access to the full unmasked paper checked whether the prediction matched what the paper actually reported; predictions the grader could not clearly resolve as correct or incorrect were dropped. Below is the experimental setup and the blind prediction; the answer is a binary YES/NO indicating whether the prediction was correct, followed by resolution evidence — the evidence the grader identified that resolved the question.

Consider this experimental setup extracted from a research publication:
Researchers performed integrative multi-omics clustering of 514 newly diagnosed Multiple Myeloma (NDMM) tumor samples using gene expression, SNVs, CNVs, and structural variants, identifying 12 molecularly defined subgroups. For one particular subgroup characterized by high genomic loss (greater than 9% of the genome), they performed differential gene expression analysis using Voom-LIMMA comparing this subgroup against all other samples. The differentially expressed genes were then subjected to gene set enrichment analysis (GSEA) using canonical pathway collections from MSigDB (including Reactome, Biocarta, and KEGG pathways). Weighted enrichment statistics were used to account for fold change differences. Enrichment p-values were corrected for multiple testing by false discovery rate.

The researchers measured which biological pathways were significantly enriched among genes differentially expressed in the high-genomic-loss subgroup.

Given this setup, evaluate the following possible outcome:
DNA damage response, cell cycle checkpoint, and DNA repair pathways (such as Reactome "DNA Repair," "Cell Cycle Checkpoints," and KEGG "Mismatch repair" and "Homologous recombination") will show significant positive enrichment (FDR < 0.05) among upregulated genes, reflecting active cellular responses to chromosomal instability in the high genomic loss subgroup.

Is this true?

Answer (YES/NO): YES